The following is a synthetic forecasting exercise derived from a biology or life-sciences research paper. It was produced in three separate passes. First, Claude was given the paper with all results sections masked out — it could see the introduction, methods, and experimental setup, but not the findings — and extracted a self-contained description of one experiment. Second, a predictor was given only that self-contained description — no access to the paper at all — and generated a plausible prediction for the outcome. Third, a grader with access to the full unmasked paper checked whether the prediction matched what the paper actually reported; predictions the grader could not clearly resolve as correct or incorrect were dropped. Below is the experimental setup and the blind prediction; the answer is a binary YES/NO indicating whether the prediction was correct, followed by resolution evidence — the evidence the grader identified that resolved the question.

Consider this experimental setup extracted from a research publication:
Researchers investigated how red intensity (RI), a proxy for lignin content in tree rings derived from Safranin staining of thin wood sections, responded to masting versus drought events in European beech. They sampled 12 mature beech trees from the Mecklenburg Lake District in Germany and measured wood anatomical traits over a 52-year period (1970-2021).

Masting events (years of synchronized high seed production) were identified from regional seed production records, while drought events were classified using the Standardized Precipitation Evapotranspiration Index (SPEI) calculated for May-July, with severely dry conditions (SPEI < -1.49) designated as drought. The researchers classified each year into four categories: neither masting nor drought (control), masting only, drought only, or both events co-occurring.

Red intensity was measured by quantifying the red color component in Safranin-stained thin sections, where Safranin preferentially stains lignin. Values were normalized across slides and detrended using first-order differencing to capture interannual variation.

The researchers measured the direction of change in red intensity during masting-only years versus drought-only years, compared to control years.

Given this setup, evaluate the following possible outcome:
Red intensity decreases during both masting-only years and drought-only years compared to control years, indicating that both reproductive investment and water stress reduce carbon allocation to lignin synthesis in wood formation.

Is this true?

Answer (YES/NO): NO